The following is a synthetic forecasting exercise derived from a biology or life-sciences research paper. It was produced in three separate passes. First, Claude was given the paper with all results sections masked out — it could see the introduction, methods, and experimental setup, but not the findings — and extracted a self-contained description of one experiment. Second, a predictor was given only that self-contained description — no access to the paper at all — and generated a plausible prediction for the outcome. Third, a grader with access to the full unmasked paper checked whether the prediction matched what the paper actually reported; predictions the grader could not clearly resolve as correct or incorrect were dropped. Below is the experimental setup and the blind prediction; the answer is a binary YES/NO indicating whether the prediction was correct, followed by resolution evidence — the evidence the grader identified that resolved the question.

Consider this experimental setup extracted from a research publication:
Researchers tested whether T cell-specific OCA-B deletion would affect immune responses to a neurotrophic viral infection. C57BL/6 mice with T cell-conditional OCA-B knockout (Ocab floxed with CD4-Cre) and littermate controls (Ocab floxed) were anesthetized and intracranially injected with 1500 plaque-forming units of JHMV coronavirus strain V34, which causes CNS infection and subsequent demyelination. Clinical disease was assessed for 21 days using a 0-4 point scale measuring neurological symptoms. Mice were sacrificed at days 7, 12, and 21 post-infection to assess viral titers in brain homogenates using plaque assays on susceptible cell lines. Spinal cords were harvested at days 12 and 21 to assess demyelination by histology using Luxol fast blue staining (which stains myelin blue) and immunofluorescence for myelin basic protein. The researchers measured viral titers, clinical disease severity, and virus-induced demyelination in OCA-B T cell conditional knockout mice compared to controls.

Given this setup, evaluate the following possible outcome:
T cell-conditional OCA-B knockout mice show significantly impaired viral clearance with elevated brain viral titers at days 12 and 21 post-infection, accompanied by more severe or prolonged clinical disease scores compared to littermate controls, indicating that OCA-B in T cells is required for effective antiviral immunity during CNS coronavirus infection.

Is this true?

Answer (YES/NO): NO